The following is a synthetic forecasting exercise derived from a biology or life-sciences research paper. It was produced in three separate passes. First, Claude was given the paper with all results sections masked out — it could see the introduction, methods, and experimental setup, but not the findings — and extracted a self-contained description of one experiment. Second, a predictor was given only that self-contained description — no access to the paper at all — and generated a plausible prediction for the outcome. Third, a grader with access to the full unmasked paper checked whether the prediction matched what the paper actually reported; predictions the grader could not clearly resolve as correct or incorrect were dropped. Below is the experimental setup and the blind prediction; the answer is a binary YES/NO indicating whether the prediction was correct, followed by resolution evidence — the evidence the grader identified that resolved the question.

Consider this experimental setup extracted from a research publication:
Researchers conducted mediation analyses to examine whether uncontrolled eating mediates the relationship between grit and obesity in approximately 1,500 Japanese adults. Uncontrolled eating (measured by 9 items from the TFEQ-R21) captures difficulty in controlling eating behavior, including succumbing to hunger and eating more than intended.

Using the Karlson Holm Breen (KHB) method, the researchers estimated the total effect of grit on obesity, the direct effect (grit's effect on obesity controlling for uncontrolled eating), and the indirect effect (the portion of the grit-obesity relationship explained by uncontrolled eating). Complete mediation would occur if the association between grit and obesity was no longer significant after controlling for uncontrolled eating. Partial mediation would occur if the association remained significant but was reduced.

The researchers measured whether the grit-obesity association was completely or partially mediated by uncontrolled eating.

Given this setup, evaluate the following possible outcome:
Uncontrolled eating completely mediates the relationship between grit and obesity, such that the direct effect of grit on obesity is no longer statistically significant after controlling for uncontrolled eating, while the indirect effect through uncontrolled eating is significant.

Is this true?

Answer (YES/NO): YES